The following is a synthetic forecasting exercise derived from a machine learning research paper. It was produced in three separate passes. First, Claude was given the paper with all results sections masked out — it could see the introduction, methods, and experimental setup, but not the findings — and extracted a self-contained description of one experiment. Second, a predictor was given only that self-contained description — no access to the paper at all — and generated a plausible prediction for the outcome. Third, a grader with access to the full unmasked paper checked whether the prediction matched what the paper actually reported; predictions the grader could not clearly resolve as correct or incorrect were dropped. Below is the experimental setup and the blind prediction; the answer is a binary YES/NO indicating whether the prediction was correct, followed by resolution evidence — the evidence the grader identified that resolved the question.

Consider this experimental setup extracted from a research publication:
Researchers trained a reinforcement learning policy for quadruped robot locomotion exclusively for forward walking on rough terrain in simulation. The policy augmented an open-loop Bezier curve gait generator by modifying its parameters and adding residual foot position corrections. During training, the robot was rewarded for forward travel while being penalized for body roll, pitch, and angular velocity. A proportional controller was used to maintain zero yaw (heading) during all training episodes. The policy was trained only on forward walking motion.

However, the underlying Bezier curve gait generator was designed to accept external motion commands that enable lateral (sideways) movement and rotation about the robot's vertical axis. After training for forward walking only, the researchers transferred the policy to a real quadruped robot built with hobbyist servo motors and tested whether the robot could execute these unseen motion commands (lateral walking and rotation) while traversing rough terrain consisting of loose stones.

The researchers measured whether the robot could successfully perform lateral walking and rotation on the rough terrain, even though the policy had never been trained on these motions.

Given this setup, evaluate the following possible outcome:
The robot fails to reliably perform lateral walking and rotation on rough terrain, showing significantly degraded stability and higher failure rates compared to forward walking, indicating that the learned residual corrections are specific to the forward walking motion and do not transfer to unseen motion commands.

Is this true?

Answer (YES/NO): NO